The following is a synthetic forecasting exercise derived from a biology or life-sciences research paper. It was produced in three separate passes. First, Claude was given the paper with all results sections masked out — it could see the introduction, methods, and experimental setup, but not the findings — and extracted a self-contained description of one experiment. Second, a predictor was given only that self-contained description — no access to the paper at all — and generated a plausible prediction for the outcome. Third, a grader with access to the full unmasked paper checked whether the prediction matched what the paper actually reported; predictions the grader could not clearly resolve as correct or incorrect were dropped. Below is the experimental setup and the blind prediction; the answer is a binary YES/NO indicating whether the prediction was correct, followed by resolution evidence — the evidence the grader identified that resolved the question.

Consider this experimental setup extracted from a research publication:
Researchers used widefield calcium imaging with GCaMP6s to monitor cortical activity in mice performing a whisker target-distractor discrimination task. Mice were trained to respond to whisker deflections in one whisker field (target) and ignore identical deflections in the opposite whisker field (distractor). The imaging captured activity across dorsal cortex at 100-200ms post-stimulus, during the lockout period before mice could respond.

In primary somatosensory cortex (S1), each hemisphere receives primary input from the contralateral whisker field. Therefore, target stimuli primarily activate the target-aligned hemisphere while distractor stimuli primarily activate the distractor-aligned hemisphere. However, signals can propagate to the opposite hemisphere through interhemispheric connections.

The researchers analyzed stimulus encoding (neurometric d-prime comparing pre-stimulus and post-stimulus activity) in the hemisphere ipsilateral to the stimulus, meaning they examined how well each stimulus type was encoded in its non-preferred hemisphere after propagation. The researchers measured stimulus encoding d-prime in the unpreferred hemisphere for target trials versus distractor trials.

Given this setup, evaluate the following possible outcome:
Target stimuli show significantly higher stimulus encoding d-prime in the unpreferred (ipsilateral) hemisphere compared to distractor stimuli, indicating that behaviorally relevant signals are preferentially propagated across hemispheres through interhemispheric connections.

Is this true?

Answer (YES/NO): YES